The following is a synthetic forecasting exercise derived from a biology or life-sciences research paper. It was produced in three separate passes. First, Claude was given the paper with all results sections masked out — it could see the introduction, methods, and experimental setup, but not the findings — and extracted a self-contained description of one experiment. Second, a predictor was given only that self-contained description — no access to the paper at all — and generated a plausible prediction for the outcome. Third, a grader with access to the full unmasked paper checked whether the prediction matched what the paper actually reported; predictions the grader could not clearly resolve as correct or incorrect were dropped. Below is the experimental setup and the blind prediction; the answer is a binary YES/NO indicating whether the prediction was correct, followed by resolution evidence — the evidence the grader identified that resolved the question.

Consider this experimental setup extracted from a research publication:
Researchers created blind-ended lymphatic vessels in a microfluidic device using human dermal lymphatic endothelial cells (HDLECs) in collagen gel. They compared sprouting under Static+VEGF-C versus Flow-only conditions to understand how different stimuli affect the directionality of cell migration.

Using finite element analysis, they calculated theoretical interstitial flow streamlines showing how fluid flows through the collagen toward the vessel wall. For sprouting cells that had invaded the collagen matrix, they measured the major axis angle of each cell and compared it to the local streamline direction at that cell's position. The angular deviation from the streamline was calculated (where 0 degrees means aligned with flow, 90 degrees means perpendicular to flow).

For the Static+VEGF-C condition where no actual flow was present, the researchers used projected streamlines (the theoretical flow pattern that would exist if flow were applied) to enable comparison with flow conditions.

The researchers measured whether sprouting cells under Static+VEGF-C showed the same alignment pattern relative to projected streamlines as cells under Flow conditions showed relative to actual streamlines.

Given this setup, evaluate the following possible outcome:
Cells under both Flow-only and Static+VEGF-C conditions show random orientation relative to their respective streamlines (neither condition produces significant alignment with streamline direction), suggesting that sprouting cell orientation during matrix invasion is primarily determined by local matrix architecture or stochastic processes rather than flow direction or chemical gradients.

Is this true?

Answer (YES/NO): NO